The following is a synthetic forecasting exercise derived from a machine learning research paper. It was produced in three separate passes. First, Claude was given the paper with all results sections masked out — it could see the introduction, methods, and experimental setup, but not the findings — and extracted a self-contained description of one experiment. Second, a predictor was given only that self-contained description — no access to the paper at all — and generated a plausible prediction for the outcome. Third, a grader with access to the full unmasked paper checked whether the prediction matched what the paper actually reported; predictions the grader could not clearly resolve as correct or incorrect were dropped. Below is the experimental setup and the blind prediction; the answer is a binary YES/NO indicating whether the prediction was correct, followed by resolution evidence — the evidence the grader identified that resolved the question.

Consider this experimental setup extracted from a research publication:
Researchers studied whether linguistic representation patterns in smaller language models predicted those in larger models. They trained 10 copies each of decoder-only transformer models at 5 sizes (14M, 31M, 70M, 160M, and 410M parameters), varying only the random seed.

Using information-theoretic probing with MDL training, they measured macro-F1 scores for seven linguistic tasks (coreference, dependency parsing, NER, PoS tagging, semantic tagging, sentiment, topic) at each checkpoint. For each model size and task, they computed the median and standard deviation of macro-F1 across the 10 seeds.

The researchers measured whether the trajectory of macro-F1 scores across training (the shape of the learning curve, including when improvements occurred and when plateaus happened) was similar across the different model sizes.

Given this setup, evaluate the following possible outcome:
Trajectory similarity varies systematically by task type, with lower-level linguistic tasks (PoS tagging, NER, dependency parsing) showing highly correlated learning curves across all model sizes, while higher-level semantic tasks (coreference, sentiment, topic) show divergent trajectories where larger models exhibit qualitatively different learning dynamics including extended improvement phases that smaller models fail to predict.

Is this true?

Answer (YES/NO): NO